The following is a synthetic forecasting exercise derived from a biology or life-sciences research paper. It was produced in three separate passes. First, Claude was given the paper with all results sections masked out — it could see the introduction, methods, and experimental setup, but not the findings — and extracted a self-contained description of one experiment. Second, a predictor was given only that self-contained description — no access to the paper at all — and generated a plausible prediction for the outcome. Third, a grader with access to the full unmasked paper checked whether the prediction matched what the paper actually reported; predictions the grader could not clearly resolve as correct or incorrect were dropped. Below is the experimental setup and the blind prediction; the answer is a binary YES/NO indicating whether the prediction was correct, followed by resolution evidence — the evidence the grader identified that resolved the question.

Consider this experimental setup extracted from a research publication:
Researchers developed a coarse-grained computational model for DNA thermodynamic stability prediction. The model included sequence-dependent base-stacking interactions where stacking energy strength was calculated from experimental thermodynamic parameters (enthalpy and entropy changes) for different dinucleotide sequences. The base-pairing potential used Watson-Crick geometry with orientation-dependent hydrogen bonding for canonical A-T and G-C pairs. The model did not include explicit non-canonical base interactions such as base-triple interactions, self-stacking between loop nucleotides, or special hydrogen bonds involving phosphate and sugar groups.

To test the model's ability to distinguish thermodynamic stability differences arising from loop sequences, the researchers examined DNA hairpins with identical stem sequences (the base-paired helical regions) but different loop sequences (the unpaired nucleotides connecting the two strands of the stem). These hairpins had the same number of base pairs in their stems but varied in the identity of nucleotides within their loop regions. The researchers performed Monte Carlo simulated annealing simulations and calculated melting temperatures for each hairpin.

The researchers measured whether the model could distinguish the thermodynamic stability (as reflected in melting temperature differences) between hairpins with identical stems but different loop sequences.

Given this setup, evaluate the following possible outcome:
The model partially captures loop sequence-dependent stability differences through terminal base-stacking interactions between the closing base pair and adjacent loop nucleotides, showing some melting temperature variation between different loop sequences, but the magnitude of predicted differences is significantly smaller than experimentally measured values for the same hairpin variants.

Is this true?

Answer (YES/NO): NO